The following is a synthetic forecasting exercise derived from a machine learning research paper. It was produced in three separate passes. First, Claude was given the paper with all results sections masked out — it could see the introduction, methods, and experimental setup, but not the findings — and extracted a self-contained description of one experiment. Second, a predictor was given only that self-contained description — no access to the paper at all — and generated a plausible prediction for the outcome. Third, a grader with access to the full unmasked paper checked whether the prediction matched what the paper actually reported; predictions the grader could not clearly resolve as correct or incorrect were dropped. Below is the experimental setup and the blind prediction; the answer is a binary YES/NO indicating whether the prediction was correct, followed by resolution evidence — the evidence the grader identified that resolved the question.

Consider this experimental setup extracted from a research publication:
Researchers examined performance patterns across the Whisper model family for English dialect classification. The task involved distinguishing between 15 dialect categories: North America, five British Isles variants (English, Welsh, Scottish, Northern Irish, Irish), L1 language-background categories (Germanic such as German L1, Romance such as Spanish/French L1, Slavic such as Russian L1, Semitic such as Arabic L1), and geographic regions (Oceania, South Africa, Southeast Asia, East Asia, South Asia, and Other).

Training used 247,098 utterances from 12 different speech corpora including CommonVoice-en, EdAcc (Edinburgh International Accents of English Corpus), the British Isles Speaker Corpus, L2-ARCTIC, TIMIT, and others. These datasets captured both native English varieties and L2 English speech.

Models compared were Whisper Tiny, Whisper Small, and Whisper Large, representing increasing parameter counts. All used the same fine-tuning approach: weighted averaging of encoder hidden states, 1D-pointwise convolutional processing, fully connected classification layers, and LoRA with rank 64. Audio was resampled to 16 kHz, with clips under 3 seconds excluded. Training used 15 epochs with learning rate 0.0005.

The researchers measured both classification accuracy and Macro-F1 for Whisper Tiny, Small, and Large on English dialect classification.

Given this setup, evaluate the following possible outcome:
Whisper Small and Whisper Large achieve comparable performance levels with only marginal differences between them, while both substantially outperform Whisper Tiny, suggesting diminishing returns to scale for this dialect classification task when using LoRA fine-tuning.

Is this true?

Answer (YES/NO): NO